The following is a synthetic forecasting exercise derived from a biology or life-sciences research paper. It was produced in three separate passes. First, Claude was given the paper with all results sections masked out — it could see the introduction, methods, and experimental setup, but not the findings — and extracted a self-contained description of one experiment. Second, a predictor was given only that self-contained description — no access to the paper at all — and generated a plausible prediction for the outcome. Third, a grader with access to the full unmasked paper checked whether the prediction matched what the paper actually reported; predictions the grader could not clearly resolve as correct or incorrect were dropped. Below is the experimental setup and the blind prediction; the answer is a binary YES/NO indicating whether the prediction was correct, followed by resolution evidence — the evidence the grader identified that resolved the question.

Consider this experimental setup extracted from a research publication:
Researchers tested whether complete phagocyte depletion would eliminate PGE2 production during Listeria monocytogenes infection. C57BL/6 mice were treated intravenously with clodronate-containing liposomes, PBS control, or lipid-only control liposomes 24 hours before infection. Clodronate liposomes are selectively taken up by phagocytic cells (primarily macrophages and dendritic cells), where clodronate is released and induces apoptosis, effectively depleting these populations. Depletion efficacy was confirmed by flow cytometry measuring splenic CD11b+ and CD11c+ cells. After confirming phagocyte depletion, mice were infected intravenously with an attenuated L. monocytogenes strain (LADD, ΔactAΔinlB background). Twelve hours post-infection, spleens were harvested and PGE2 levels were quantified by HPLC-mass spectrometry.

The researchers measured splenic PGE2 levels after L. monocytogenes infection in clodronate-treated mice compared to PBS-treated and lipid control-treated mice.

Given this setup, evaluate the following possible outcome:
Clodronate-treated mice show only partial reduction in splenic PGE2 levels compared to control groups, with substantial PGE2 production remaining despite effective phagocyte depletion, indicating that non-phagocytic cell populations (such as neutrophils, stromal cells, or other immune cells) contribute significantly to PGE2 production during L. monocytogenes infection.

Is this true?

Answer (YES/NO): NO